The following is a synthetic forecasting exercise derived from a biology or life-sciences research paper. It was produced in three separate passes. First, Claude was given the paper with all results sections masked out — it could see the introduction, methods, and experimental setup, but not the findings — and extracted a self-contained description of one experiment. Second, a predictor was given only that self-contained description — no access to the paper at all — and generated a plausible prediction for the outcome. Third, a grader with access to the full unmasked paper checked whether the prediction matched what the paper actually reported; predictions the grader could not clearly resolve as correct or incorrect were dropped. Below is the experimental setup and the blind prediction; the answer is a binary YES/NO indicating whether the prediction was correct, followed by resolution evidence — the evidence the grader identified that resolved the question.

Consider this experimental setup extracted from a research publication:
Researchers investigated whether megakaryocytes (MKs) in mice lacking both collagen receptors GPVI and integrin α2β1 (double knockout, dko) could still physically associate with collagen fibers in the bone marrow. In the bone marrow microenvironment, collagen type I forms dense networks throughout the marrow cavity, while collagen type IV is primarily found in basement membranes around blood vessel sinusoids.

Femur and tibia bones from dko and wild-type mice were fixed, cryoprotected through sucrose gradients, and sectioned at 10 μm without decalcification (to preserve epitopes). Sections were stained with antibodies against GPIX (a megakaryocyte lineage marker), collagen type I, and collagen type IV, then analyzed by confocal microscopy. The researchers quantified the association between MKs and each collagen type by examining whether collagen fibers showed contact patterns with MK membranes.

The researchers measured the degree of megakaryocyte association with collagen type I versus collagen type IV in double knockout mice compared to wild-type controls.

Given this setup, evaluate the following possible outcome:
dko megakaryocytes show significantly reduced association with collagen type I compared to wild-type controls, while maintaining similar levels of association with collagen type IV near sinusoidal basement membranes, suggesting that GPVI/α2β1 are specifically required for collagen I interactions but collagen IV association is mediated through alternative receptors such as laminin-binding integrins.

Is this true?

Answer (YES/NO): YES